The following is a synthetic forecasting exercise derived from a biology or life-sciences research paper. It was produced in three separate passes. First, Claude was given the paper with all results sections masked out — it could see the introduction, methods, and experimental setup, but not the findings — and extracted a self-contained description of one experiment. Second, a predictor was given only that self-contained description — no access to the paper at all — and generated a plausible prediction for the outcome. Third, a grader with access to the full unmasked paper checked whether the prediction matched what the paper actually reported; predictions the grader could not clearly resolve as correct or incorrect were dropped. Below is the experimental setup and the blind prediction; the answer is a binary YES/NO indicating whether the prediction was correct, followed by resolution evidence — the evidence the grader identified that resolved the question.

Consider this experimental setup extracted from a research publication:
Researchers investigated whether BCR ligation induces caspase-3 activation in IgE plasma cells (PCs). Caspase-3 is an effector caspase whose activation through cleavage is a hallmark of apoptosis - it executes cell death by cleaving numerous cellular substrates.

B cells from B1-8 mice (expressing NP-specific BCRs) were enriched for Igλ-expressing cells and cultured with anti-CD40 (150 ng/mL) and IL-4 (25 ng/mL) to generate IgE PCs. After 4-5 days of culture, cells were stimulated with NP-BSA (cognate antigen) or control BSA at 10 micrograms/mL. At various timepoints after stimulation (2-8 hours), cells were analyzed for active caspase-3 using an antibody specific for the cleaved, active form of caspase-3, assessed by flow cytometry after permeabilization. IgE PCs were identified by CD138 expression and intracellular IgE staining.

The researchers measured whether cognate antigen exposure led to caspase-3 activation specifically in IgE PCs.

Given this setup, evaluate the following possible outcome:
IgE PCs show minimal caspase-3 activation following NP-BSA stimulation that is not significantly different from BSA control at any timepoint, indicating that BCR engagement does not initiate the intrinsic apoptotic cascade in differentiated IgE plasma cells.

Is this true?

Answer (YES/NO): NO